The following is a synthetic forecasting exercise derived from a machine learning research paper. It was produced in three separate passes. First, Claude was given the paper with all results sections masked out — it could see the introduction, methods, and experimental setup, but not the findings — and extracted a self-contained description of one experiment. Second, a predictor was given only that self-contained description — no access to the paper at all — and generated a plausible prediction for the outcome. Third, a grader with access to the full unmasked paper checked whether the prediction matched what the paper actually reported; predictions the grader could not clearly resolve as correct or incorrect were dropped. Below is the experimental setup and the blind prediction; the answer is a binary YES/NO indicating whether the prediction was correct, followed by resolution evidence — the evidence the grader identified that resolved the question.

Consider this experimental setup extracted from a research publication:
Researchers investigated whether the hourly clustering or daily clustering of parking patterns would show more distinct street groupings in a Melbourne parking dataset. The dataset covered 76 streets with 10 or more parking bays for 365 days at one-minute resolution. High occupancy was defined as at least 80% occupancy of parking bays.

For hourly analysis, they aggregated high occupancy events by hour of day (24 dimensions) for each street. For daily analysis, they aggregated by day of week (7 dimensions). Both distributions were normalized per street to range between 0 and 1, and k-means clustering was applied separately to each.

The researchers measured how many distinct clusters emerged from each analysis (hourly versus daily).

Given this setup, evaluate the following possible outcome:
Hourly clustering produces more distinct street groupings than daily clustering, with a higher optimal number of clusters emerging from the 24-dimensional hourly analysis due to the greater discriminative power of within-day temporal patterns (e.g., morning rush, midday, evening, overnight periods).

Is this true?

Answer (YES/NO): NO